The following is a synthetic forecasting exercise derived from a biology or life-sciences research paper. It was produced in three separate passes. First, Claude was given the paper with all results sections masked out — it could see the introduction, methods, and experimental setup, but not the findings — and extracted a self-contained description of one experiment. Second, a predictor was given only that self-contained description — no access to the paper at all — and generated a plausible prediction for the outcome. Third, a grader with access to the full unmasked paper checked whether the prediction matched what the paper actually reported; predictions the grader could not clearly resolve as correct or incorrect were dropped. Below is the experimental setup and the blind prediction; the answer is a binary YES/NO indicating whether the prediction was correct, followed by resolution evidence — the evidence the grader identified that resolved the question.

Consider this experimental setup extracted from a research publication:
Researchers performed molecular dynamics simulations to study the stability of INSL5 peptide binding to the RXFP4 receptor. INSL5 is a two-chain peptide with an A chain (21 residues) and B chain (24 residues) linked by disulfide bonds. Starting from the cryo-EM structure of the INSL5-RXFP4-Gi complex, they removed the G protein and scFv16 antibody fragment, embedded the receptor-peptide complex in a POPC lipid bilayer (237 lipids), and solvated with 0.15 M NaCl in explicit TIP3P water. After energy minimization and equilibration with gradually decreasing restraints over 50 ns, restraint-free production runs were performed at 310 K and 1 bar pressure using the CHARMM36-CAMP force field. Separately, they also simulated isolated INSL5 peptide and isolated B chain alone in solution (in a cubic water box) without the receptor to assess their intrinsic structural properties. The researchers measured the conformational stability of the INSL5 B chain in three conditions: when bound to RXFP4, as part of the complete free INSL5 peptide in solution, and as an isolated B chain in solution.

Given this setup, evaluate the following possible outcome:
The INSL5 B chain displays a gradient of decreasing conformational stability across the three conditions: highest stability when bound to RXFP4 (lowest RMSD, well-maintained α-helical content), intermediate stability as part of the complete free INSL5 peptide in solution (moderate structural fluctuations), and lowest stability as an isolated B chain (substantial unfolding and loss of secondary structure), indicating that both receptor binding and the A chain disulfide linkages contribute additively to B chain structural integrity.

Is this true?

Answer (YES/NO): NO